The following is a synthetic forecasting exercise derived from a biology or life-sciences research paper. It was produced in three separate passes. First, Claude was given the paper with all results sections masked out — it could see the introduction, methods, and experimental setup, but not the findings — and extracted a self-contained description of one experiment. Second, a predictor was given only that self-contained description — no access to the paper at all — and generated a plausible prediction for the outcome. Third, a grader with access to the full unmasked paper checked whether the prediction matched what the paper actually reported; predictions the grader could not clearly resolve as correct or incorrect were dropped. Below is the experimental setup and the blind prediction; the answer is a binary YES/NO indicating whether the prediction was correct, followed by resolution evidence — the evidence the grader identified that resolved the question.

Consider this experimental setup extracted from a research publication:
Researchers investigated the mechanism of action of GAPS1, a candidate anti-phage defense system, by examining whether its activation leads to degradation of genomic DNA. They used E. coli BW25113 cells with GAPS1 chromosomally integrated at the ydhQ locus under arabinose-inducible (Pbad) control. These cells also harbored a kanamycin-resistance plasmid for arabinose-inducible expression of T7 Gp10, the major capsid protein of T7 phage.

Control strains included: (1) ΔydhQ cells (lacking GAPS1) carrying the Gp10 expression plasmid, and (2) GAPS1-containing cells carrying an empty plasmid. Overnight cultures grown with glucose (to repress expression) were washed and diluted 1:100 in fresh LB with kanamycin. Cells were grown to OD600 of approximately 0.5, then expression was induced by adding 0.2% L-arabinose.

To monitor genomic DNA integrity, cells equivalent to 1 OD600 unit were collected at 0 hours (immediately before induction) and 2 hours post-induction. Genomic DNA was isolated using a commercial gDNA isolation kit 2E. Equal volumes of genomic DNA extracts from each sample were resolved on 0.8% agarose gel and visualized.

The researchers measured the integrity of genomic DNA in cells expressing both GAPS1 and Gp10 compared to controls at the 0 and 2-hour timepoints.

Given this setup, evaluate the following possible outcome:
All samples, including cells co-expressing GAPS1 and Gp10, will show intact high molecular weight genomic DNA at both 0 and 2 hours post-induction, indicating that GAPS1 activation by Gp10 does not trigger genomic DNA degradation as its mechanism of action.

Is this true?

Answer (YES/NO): YES